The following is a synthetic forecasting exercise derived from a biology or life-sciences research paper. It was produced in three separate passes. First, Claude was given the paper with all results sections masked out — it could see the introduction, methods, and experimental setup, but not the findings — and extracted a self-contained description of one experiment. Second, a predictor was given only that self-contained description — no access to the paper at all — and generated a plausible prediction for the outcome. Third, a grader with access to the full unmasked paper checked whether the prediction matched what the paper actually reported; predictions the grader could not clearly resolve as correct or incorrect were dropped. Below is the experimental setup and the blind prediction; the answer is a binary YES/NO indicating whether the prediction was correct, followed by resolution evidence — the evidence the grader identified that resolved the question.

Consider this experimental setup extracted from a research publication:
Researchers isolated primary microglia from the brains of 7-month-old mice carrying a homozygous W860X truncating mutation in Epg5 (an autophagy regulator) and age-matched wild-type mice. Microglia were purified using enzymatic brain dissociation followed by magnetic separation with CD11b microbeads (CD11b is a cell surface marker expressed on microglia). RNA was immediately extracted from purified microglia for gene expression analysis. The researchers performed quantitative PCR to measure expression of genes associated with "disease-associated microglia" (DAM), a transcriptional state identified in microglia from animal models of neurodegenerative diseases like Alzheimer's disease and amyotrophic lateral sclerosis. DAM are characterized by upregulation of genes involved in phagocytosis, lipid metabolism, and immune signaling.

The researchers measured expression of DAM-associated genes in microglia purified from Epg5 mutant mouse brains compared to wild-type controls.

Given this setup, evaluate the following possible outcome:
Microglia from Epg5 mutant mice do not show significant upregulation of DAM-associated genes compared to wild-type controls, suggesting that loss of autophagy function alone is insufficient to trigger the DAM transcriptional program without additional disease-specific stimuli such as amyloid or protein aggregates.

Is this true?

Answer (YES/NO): NO